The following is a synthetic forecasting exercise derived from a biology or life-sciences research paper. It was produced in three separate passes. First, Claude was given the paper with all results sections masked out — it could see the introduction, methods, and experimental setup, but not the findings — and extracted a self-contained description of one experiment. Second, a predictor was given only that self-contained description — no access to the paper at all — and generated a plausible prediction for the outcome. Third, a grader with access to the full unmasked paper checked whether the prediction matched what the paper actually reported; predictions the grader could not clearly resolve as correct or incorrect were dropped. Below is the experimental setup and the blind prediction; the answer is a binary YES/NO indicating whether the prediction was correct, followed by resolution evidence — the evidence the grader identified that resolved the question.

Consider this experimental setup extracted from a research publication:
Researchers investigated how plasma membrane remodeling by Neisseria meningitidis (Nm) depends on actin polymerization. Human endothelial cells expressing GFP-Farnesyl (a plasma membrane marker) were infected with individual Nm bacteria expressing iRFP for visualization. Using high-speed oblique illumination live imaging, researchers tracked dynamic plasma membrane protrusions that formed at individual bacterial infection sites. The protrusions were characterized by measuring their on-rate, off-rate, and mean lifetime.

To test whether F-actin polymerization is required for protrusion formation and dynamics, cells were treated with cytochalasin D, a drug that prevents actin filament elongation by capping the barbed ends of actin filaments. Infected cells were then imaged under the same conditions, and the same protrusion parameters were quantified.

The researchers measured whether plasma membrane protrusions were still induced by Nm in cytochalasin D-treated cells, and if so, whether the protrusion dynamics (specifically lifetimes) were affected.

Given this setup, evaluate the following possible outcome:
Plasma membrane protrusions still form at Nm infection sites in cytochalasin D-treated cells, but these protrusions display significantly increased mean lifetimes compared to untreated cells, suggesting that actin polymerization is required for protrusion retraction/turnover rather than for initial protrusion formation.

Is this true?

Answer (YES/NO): NO